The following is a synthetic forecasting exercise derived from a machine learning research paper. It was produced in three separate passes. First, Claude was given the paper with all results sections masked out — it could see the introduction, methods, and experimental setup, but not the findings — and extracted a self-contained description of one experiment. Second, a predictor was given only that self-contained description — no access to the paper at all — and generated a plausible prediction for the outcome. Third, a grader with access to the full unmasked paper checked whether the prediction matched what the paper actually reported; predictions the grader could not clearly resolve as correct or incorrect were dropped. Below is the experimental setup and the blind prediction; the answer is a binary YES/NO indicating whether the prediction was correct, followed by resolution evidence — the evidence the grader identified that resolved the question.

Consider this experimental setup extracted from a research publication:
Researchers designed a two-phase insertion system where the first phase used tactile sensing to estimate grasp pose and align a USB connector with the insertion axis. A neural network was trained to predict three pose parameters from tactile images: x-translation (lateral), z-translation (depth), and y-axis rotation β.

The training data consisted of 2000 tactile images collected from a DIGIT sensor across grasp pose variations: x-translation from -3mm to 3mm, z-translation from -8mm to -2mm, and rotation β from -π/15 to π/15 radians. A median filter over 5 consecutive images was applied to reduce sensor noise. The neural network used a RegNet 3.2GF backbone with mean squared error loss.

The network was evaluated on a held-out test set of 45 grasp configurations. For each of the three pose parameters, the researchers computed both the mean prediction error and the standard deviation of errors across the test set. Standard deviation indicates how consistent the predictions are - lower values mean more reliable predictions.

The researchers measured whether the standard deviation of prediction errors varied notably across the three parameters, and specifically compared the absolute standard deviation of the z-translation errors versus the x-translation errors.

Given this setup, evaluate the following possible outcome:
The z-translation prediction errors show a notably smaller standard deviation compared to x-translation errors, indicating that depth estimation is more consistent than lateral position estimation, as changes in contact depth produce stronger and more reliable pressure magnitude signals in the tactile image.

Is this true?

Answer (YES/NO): NO